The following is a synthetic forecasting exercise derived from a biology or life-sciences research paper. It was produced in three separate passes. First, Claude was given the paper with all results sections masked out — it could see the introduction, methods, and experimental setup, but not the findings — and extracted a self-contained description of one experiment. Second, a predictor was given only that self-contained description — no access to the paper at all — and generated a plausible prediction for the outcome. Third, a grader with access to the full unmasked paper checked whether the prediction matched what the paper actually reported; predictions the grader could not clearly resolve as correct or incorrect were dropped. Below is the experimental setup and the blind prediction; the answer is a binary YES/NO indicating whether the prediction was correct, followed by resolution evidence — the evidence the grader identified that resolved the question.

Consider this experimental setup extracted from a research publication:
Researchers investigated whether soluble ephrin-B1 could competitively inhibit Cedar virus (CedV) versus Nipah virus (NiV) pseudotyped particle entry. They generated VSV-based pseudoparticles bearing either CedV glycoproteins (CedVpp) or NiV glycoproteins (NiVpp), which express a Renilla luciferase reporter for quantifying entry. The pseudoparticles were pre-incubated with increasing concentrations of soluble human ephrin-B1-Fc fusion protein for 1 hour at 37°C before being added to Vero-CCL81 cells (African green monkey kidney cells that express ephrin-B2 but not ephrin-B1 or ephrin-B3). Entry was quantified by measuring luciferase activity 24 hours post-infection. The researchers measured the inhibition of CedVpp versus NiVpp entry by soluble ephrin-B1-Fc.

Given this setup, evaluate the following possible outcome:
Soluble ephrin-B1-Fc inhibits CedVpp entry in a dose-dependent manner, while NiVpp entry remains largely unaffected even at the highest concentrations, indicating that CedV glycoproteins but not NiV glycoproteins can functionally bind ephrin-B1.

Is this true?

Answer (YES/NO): YES